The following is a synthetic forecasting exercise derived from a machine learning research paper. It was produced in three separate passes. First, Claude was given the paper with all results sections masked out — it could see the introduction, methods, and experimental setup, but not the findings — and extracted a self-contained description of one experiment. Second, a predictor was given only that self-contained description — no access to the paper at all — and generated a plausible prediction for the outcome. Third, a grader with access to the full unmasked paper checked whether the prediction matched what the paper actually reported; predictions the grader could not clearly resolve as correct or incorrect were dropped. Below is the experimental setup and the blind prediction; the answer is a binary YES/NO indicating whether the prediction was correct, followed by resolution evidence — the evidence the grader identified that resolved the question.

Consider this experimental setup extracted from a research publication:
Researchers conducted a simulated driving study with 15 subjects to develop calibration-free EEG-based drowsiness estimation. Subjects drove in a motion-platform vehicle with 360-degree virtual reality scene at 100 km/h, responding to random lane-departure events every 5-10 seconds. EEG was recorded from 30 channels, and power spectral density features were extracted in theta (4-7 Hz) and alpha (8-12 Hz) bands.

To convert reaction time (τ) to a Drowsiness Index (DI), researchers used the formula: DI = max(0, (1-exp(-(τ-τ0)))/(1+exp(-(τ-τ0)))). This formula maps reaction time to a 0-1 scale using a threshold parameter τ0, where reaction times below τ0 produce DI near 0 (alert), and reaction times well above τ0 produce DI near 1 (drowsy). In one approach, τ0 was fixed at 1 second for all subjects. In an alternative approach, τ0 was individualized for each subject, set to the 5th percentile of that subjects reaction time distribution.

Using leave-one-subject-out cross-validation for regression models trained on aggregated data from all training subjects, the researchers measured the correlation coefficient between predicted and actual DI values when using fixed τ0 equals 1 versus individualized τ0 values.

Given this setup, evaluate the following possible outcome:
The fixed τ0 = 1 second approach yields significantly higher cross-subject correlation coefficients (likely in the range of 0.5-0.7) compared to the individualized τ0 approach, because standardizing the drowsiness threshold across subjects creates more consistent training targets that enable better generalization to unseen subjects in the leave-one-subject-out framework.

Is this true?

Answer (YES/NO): NO